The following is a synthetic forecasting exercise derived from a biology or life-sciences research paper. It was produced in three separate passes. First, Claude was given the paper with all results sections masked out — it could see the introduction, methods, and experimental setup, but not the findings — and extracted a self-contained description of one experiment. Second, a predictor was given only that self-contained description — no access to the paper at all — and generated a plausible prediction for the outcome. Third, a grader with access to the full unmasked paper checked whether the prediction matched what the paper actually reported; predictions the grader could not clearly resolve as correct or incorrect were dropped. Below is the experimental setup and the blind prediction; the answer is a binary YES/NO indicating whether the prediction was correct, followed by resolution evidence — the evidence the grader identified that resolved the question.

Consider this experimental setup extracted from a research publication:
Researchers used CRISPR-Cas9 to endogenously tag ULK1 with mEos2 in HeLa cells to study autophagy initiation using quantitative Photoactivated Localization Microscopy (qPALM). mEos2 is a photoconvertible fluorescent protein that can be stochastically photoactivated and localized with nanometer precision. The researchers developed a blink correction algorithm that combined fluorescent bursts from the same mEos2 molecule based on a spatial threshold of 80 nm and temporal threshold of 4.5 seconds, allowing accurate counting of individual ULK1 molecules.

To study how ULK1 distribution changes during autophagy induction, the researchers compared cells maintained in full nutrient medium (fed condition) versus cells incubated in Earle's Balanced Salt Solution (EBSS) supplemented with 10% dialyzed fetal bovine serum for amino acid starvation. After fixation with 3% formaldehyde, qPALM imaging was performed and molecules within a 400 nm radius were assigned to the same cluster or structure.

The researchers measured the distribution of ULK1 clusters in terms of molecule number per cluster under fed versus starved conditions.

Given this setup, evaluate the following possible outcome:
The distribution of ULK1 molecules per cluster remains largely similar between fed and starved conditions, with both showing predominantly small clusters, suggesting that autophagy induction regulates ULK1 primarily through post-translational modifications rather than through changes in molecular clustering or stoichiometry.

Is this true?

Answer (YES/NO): NO